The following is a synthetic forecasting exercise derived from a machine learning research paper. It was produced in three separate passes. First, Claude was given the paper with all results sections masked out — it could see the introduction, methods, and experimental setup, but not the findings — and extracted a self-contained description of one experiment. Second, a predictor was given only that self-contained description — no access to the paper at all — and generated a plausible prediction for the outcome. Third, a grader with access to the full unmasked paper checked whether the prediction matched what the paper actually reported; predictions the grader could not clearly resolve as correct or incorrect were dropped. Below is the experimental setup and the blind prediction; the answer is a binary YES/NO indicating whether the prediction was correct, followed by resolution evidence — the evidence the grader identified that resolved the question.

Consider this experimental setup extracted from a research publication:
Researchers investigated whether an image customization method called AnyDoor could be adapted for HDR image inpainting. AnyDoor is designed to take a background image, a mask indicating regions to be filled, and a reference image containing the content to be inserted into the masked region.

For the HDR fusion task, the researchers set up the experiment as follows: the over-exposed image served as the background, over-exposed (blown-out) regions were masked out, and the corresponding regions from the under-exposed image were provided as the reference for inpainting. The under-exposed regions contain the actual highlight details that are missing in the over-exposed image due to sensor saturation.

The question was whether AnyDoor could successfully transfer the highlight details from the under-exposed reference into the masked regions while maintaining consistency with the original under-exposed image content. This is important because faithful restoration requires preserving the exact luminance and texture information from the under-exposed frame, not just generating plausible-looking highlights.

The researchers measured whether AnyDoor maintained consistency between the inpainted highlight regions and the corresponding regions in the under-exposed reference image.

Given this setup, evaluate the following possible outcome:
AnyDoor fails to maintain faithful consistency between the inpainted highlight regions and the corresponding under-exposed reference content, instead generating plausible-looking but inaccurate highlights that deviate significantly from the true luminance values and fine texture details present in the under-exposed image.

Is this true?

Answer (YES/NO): YES